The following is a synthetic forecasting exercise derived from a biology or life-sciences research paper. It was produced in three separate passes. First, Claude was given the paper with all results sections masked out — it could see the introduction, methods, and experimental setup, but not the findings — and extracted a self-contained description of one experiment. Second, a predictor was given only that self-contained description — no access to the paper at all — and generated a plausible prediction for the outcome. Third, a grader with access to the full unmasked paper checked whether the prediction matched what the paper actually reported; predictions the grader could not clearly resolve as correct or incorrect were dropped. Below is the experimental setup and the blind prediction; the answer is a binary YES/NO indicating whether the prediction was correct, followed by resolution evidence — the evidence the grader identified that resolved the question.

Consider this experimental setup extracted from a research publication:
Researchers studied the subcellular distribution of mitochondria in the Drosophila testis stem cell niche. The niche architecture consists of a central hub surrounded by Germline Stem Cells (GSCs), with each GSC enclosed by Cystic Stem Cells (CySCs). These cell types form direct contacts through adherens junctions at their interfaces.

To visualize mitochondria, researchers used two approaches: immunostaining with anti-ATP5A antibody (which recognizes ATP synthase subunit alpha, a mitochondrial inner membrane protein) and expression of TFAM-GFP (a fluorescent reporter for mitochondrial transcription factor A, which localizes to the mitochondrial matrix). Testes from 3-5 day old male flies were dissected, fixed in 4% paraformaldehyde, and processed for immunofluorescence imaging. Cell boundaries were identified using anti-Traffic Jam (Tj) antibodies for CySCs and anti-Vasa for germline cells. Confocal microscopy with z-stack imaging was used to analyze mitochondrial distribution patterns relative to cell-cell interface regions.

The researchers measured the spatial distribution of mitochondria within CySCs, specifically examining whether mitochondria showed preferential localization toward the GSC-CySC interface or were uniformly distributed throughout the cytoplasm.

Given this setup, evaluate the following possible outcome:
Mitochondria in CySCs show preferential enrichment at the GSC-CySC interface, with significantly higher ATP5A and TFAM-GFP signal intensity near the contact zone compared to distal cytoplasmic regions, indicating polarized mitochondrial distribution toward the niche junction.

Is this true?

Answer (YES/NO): YES